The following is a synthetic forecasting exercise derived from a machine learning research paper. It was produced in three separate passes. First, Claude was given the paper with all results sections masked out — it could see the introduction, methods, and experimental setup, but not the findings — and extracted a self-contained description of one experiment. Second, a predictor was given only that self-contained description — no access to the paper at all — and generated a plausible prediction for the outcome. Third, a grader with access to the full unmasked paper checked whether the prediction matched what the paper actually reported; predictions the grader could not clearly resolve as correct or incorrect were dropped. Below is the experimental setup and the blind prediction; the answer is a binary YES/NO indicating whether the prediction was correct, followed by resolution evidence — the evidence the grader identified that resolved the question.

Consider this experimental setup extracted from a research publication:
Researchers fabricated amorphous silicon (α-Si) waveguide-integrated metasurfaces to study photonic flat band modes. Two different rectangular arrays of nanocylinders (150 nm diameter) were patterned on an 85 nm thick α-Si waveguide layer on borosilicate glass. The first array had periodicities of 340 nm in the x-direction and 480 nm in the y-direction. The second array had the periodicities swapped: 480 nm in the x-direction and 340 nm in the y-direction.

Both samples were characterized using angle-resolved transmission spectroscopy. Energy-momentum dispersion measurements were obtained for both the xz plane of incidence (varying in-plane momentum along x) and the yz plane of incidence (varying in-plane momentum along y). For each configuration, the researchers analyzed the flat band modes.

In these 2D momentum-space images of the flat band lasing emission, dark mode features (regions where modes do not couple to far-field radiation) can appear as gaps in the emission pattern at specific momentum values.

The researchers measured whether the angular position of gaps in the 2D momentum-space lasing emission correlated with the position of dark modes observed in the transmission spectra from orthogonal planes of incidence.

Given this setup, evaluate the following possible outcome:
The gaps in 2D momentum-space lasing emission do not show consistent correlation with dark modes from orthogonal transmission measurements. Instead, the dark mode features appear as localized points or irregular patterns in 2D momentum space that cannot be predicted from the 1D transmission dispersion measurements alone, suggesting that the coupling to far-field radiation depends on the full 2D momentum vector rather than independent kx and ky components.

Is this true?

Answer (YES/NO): NO